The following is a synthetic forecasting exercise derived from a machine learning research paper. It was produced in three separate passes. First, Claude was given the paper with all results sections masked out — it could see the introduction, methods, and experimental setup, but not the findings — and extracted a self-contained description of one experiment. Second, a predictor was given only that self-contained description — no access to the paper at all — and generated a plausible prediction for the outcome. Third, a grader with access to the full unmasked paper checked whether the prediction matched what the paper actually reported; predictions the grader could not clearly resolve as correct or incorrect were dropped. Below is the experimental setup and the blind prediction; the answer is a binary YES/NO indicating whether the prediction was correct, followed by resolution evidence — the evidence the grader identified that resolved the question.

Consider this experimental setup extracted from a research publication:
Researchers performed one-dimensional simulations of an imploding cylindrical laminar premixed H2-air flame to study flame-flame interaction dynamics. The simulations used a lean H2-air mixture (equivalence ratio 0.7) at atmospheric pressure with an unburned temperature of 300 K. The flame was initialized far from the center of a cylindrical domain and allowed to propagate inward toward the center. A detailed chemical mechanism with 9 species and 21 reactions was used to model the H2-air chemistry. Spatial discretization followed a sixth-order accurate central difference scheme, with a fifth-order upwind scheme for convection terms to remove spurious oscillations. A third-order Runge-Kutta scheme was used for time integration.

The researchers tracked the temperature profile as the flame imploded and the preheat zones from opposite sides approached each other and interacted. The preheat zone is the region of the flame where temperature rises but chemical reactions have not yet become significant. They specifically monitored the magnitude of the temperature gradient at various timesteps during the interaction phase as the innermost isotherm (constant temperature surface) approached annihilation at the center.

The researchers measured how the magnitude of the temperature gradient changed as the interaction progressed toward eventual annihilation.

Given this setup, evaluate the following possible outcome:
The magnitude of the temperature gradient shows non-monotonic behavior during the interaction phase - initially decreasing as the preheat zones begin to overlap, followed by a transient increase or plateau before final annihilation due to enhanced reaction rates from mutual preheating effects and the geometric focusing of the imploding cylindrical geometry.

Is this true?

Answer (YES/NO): NO